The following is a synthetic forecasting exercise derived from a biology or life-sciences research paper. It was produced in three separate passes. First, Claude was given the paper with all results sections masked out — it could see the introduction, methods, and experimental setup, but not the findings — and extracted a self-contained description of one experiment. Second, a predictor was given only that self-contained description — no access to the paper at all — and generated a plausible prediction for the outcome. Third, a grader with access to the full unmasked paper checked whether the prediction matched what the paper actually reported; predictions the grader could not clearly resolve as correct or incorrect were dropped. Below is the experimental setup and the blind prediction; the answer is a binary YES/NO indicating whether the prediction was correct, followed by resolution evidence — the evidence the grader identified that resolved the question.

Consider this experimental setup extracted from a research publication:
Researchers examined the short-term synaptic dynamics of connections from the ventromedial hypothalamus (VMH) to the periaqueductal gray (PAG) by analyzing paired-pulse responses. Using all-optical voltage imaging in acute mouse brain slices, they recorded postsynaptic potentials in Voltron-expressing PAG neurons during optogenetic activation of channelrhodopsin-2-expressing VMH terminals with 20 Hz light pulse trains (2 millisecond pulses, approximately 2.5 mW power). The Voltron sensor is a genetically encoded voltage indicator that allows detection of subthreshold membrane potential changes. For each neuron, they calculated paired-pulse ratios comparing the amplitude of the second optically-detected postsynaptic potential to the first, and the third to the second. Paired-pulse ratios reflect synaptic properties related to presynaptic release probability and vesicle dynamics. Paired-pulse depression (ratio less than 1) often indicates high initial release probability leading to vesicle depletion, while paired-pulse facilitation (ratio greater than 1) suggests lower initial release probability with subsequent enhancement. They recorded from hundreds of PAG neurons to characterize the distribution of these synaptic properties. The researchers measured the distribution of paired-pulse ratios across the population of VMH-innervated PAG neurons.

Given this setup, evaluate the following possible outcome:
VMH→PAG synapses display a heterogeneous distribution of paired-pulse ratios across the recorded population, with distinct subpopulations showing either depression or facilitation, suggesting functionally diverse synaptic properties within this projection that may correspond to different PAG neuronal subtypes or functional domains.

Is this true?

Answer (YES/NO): YES